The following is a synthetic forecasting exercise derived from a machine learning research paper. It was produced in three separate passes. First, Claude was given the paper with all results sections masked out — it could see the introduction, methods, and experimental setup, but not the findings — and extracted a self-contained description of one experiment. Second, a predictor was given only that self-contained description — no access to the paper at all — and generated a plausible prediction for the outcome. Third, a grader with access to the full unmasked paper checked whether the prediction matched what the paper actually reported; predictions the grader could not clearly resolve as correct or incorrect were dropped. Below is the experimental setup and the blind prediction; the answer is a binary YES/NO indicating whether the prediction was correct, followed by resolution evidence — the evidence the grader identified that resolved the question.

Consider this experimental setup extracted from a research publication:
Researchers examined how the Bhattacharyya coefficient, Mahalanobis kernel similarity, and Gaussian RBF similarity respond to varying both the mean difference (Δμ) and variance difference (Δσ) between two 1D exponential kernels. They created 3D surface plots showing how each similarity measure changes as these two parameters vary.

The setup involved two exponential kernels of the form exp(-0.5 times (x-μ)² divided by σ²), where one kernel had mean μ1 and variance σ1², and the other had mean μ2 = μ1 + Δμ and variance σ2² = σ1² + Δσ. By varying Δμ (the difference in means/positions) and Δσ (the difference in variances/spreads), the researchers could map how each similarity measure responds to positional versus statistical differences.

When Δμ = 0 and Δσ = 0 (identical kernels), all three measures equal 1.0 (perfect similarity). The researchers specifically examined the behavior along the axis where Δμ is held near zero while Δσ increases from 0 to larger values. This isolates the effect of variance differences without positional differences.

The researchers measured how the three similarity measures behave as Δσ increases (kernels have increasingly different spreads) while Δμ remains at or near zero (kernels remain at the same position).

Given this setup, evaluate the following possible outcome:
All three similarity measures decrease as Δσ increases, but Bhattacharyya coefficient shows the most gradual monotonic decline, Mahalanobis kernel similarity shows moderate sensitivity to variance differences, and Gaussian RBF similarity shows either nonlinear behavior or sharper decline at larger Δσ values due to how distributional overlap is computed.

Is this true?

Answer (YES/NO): NO